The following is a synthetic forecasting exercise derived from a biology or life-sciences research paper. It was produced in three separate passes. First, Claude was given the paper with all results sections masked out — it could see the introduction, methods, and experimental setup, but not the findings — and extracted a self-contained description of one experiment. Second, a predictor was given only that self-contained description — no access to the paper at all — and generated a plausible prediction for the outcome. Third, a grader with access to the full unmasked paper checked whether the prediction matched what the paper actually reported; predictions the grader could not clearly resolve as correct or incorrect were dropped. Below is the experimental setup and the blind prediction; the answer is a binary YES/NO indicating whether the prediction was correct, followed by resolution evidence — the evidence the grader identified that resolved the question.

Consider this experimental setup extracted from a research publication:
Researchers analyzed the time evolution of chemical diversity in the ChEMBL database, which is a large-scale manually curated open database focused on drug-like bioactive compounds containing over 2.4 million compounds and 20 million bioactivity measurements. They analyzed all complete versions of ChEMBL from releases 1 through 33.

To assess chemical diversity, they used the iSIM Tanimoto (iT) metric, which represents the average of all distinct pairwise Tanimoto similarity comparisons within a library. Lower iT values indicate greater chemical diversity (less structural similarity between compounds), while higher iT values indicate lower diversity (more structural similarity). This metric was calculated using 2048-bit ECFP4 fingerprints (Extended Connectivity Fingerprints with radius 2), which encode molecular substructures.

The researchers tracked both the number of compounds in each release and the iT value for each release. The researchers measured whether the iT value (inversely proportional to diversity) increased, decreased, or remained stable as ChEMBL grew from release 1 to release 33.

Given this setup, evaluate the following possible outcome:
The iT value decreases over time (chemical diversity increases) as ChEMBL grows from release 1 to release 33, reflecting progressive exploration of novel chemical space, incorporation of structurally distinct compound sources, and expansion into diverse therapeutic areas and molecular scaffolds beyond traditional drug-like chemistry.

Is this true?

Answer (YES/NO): NO